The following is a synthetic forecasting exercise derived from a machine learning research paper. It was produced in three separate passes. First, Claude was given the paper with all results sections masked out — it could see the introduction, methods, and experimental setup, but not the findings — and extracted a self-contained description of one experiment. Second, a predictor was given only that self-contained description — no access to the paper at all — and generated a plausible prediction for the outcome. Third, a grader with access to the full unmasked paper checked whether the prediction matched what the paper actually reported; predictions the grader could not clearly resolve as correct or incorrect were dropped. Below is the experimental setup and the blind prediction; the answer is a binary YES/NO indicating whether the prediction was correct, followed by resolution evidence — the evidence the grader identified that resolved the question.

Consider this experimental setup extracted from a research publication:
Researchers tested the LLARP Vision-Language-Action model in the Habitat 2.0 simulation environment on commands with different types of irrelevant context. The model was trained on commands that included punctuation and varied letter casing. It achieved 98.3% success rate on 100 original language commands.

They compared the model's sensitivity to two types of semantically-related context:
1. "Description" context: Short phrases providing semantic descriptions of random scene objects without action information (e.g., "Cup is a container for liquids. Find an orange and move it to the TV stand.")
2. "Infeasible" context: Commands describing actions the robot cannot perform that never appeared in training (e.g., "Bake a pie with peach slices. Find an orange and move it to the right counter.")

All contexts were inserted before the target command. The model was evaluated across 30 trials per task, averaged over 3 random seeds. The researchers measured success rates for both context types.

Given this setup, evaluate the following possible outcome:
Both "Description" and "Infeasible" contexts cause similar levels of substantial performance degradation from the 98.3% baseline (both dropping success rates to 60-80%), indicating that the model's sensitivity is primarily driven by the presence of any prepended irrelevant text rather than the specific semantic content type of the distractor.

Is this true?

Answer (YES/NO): NO